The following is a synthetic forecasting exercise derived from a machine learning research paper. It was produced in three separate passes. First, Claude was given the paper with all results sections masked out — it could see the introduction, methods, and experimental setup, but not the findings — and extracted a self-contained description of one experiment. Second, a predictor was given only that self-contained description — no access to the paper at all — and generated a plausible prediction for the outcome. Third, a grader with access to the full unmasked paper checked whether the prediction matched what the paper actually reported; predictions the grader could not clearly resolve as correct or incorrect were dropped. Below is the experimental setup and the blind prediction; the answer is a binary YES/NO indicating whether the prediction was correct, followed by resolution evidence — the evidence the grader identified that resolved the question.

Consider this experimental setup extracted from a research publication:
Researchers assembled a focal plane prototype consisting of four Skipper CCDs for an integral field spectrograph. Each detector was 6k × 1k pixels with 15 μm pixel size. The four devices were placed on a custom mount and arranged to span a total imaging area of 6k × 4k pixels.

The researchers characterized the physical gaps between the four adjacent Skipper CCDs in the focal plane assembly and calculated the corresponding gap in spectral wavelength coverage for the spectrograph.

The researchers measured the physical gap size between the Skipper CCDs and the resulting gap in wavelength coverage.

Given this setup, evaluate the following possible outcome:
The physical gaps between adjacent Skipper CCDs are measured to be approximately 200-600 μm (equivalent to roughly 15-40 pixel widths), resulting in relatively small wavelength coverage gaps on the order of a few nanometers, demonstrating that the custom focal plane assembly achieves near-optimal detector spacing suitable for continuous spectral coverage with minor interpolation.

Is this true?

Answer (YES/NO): NO